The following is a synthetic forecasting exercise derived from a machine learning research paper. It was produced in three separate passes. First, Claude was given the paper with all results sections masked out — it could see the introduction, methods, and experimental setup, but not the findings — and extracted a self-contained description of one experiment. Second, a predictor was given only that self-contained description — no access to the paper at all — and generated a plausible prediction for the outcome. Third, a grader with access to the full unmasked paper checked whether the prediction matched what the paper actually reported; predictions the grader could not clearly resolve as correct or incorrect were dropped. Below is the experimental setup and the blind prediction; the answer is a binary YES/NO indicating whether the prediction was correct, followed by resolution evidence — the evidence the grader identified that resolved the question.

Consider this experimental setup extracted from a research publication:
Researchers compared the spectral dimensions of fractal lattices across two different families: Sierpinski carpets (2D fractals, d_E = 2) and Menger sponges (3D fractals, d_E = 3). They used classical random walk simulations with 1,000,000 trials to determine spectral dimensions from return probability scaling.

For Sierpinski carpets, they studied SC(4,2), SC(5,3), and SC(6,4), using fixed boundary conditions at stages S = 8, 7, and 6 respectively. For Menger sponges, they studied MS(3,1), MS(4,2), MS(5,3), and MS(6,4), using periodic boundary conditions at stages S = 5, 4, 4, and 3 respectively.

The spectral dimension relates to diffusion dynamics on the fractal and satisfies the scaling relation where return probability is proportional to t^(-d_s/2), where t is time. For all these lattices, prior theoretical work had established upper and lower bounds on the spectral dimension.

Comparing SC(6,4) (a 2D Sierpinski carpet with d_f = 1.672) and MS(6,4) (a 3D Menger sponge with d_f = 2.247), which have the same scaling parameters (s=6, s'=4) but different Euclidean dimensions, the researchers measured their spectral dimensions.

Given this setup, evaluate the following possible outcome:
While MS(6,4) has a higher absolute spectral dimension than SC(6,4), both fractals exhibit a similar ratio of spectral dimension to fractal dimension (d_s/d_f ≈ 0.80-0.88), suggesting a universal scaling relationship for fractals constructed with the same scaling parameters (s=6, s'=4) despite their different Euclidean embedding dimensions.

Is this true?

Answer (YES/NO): NO